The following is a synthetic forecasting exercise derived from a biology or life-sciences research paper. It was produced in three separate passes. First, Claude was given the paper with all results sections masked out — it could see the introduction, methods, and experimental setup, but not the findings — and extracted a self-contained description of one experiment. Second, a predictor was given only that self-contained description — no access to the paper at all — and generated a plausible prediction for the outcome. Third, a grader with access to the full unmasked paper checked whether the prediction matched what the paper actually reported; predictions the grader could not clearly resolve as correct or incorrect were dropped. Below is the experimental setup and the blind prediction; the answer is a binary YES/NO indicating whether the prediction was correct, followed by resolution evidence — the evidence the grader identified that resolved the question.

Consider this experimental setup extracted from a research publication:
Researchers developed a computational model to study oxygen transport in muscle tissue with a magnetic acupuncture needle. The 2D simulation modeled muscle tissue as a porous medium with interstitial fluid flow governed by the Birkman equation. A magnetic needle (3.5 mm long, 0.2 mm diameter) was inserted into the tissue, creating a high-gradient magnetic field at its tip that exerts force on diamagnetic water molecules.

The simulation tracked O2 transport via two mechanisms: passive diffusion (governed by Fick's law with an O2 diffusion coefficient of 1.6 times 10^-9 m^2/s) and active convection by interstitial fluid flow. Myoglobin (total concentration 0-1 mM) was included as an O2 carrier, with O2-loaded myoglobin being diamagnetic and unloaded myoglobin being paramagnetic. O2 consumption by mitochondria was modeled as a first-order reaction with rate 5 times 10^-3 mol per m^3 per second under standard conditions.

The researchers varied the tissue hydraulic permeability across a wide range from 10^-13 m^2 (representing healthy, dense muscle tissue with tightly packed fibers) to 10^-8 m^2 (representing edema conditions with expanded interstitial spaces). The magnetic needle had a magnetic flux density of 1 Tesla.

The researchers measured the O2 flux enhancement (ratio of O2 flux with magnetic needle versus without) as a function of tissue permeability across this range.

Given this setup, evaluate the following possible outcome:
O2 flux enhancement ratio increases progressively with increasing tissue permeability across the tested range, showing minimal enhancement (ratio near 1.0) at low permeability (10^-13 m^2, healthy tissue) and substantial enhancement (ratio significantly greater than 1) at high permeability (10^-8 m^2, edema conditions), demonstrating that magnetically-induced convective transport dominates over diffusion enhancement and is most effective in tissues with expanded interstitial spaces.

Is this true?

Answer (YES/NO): NO